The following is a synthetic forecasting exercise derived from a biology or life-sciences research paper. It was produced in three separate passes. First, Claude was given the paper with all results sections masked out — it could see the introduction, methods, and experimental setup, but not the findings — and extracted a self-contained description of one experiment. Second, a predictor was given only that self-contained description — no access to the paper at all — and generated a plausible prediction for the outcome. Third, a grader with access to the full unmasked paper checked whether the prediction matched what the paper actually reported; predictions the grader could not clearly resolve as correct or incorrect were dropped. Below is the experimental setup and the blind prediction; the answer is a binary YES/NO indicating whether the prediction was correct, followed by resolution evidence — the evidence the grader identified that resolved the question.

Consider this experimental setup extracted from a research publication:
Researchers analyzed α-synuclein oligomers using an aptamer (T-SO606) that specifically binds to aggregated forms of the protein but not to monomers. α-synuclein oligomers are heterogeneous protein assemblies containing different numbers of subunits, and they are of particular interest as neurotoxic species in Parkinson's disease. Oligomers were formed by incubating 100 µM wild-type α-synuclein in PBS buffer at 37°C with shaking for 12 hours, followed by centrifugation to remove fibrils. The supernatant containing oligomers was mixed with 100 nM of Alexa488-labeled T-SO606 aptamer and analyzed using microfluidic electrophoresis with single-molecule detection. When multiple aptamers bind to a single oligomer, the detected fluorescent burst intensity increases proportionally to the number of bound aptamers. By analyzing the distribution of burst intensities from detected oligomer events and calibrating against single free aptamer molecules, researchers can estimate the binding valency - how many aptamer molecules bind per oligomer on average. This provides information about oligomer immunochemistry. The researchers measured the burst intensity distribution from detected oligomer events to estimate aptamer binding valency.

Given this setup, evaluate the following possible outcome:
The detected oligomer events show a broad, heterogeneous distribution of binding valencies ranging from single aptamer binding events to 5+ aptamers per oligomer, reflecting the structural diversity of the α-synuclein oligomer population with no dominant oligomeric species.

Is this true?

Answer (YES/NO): NO